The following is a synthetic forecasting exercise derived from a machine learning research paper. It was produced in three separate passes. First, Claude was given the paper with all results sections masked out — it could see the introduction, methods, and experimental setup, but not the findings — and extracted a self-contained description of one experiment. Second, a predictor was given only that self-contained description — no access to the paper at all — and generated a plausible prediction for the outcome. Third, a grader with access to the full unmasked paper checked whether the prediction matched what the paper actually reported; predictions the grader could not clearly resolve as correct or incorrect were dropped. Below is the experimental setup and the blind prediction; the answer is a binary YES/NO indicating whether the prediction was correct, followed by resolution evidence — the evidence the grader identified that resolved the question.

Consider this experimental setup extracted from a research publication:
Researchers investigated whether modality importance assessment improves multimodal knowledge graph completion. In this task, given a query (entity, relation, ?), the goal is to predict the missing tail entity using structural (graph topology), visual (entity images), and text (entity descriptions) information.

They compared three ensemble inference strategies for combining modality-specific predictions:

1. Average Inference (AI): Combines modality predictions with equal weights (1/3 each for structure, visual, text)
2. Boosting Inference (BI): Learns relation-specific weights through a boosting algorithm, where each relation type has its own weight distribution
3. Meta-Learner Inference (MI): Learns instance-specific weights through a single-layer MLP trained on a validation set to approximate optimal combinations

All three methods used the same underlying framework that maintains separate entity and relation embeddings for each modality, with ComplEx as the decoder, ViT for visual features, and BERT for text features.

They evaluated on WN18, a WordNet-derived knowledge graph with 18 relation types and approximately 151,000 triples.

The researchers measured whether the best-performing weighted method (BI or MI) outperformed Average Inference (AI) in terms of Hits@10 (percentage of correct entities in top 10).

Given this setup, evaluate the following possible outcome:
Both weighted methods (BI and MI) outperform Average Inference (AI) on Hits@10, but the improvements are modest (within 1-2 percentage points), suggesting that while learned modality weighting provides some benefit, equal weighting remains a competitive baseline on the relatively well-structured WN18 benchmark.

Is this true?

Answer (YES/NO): NO